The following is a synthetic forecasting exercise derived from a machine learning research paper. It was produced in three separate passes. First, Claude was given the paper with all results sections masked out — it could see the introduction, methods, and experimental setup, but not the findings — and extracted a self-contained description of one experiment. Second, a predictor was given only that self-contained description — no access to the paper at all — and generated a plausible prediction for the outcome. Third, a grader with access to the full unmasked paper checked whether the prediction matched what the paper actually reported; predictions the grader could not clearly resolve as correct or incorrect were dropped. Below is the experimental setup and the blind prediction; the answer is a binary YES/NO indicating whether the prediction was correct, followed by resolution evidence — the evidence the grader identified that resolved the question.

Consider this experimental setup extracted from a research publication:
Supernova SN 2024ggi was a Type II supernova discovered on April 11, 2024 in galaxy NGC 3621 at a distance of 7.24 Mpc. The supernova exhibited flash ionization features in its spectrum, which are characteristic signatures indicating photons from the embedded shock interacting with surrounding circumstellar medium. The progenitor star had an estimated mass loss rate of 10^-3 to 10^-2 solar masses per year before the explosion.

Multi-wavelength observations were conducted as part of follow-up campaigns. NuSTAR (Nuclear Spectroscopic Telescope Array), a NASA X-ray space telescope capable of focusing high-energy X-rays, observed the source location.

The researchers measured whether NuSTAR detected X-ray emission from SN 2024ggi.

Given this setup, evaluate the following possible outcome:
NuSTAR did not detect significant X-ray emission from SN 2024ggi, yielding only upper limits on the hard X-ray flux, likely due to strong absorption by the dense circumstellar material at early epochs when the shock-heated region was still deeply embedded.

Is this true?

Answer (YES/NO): NO